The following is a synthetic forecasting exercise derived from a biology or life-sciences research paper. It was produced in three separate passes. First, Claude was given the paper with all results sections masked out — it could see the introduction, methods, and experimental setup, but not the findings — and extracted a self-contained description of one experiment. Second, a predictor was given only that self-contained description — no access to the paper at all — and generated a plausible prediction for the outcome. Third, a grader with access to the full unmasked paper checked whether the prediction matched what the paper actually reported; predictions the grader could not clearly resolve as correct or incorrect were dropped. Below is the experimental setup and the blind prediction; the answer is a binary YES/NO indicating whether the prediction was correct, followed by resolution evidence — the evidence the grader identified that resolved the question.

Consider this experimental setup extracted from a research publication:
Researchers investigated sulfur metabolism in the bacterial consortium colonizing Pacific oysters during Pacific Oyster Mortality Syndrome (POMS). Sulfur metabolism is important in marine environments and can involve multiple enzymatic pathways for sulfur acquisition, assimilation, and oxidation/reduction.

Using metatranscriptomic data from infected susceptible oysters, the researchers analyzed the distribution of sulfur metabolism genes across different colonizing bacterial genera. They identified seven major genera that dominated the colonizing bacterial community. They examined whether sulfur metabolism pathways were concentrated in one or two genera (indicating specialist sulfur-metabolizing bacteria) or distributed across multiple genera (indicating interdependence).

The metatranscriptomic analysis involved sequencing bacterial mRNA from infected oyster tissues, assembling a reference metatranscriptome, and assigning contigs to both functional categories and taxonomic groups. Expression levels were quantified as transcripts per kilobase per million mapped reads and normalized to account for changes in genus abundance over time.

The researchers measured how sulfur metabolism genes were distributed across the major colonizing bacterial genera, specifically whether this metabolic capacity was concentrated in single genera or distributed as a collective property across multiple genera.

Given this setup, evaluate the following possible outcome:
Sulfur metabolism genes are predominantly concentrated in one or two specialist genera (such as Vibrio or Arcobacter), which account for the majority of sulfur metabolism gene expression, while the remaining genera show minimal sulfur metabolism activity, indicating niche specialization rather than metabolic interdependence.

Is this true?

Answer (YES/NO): NO